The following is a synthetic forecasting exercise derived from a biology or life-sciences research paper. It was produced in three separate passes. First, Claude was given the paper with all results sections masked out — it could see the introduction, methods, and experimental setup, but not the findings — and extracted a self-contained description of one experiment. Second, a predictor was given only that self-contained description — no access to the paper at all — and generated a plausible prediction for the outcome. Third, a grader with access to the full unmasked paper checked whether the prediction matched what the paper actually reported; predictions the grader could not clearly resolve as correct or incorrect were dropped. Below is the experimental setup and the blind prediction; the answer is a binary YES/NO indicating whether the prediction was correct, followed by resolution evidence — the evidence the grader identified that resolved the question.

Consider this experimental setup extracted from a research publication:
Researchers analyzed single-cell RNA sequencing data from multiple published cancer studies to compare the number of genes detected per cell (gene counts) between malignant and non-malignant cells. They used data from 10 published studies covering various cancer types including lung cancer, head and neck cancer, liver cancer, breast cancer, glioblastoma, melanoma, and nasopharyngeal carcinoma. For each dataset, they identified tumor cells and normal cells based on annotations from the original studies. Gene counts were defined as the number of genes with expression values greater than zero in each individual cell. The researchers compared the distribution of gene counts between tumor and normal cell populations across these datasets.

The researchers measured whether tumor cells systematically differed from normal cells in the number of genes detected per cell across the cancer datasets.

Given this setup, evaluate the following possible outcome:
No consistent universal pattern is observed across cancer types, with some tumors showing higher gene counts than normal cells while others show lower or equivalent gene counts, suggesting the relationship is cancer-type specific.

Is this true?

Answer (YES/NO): NO